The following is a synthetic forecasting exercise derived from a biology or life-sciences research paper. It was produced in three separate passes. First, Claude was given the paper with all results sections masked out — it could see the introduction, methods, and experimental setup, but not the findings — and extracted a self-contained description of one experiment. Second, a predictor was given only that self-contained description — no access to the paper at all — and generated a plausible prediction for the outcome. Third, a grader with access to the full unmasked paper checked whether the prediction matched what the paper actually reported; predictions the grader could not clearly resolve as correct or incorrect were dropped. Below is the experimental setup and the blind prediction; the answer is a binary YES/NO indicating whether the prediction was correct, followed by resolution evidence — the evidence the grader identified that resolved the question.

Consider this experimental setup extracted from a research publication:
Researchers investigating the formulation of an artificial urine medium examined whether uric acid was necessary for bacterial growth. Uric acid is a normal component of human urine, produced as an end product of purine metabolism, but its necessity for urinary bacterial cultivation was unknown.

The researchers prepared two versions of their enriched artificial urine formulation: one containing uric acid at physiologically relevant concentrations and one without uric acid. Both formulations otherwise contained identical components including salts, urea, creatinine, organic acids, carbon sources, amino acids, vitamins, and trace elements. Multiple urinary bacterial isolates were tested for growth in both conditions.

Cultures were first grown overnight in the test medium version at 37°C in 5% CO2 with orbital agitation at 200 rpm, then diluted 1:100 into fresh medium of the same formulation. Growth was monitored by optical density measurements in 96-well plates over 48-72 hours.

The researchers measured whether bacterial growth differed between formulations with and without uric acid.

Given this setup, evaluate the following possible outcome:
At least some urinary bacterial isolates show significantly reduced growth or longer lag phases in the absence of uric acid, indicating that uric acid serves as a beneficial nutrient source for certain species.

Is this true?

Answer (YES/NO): YES